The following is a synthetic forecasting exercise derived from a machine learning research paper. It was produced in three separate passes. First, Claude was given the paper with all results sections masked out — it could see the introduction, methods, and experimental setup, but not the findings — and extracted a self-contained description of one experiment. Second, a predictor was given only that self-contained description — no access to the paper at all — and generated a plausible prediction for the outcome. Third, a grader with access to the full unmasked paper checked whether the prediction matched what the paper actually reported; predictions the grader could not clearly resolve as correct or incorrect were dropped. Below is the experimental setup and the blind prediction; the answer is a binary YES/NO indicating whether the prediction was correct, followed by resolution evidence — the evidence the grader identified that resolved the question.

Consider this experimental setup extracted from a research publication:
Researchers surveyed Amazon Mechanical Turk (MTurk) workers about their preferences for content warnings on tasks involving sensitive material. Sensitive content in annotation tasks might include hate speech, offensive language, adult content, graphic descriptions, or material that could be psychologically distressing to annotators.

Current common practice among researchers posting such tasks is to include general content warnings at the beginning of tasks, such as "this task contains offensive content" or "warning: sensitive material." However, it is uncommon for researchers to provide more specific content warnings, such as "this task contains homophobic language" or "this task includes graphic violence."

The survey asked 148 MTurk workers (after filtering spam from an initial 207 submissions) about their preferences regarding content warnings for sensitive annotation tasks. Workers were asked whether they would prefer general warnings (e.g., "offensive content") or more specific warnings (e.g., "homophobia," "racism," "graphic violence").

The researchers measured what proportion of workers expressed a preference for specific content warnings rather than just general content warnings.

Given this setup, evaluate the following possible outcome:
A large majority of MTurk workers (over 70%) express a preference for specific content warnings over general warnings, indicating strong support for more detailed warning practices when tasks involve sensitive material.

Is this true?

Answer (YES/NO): NO